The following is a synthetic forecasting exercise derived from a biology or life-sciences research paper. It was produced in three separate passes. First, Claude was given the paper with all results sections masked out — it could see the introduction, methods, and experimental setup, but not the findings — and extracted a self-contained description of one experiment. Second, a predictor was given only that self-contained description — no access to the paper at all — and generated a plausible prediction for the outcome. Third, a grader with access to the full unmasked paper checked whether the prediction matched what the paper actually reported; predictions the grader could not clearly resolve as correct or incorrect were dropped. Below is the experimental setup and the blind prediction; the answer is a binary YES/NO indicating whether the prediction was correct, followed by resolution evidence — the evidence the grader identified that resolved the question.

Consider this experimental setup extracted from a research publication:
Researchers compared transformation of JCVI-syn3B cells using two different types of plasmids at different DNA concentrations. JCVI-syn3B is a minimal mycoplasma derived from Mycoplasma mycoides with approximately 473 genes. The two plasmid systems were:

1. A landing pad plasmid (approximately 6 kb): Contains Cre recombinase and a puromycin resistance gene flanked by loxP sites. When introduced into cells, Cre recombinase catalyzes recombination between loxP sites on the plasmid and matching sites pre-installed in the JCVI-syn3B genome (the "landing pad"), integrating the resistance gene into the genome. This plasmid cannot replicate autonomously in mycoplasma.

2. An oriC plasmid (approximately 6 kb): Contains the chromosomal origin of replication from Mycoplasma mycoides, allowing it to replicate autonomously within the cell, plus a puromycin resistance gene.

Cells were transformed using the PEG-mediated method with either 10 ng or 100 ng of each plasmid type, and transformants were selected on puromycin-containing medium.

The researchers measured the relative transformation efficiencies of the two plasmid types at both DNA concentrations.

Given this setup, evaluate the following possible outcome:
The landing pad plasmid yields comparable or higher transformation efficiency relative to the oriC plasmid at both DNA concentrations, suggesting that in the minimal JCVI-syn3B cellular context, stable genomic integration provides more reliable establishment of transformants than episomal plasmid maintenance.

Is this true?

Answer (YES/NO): NO